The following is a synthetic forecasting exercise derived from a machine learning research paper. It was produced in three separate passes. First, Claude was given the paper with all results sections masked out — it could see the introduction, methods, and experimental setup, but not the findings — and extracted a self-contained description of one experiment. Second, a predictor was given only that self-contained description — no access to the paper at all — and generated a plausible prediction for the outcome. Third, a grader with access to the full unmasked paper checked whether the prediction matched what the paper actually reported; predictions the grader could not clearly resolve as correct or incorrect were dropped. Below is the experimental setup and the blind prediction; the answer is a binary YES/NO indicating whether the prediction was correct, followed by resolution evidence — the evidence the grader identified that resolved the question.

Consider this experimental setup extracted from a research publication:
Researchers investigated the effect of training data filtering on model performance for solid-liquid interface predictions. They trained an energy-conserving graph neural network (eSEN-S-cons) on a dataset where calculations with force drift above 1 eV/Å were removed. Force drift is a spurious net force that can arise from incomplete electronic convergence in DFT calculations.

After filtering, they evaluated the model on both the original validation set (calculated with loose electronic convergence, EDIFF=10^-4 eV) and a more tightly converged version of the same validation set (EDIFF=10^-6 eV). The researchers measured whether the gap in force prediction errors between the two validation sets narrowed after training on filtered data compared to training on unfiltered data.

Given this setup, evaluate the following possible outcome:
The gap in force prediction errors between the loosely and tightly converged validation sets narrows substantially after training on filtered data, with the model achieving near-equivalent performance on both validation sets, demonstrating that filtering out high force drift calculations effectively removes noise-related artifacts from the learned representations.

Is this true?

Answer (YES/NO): YES